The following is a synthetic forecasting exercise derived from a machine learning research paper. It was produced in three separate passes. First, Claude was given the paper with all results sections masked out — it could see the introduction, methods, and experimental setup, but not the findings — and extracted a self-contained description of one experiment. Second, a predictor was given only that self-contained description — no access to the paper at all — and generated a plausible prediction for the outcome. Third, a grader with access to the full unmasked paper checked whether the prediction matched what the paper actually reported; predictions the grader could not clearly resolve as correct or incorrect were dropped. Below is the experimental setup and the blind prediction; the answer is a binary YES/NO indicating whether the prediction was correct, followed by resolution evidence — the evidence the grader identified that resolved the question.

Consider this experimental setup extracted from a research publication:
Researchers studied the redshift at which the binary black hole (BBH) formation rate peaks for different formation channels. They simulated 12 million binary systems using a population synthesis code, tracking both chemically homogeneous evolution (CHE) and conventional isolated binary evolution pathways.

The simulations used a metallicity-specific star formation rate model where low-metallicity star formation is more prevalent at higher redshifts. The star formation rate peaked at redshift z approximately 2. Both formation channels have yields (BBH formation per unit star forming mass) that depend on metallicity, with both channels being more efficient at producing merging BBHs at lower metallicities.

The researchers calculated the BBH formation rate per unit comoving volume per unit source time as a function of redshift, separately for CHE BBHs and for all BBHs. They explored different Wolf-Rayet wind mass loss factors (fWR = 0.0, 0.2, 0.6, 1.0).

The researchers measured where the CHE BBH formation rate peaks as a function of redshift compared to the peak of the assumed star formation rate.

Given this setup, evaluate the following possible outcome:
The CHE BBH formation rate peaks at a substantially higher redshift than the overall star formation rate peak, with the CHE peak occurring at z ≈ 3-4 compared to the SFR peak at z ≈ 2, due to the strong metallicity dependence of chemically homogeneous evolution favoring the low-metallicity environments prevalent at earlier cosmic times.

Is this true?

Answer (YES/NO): YES